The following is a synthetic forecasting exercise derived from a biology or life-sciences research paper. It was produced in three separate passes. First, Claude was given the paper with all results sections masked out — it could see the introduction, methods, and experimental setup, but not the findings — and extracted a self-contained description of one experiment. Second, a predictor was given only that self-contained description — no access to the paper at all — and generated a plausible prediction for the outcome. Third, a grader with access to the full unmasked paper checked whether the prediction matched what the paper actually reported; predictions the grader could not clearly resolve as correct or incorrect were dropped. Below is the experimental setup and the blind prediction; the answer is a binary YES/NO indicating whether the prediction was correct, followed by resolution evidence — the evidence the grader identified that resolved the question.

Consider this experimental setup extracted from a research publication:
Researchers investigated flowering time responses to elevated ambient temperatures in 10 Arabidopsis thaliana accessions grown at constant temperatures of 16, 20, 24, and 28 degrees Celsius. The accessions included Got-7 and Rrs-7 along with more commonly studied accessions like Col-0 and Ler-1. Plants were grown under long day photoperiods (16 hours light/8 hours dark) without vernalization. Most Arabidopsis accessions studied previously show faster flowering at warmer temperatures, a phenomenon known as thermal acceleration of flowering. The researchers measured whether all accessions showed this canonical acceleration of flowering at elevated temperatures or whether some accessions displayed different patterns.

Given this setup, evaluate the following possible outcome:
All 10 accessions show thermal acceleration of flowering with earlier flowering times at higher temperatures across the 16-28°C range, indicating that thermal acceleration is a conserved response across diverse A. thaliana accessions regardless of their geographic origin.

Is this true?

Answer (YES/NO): NO